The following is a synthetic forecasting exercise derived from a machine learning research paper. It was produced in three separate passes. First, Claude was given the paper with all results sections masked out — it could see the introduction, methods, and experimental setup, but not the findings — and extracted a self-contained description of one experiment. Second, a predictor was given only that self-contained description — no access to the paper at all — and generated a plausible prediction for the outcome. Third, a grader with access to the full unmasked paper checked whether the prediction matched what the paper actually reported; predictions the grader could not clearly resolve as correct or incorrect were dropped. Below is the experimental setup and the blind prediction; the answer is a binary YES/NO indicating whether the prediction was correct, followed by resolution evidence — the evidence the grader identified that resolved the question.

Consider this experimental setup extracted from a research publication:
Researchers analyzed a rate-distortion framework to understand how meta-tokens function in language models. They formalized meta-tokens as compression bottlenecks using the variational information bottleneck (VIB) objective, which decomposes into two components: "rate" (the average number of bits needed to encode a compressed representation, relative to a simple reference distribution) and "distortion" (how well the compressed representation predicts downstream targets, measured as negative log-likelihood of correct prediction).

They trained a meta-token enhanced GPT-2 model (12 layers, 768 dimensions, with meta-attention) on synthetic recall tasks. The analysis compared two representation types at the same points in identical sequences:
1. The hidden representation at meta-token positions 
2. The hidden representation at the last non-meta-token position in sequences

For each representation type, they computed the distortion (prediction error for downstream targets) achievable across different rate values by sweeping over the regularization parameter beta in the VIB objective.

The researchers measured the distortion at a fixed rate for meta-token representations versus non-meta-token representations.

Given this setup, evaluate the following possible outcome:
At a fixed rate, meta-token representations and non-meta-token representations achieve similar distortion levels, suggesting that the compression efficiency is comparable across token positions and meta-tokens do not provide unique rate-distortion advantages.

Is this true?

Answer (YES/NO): NO